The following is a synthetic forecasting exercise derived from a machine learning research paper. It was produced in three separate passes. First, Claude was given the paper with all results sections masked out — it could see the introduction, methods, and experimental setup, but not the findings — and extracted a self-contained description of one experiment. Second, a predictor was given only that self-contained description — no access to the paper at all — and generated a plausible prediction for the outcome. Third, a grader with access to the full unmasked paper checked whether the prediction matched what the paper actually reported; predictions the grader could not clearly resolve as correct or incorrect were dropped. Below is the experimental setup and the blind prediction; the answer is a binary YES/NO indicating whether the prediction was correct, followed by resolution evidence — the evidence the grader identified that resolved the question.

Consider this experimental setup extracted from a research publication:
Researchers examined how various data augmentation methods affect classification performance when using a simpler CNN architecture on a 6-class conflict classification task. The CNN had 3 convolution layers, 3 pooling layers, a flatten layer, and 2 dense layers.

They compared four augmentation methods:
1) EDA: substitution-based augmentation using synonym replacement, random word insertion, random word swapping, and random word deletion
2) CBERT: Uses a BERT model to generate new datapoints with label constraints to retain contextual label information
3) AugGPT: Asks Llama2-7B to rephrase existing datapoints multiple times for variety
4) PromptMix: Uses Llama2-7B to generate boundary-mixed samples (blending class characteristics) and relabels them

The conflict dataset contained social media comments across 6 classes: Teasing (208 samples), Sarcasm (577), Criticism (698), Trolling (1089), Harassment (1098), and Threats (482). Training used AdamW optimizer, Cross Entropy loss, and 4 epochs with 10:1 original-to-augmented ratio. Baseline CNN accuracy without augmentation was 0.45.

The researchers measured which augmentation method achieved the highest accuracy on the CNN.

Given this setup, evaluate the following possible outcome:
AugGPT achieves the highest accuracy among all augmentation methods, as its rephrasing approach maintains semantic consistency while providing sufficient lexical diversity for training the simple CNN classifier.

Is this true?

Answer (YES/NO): NO